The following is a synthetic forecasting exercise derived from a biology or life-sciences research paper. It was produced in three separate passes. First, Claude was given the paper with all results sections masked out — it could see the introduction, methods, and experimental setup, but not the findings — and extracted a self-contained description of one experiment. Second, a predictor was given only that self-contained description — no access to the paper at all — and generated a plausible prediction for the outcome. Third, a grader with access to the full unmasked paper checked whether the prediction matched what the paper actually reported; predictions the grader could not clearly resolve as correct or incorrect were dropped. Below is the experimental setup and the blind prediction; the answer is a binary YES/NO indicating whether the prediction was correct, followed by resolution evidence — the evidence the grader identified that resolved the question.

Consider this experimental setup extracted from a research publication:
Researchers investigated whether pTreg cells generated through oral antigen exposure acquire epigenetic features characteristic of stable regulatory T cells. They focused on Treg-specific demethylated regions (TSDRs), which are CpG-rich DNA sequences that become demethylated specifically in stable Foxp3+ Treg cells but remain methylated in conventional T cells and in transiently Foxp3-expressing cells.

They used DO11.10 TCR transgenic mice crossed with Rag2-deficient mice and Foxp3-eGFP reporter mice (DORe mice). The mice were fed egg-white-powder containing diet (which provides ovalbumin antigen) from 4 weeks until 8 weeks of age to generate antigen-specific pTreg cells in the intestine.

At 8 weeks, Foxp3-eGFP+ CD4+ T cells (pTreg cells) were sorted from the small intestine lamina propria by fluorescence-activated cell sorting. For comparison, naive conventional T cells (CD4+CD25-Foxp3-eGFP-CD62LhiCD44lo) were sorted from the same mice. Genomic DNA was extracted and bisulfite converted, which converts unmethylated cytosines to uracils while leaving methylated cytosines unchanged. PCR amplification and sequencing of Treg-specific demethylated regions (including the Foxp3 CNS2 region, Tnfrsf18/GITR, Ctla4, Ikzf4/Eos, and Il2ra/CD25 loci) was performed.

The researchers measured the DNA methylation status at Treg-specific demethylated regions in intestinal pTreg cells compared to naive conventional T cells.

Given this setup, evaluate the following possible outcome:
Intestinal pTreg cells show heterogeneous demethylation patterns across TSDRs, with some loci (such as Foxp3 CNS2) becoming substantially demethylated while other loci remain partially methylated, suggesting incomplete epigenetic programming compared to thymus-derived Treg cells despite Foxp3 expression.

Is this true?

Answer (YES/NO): NO